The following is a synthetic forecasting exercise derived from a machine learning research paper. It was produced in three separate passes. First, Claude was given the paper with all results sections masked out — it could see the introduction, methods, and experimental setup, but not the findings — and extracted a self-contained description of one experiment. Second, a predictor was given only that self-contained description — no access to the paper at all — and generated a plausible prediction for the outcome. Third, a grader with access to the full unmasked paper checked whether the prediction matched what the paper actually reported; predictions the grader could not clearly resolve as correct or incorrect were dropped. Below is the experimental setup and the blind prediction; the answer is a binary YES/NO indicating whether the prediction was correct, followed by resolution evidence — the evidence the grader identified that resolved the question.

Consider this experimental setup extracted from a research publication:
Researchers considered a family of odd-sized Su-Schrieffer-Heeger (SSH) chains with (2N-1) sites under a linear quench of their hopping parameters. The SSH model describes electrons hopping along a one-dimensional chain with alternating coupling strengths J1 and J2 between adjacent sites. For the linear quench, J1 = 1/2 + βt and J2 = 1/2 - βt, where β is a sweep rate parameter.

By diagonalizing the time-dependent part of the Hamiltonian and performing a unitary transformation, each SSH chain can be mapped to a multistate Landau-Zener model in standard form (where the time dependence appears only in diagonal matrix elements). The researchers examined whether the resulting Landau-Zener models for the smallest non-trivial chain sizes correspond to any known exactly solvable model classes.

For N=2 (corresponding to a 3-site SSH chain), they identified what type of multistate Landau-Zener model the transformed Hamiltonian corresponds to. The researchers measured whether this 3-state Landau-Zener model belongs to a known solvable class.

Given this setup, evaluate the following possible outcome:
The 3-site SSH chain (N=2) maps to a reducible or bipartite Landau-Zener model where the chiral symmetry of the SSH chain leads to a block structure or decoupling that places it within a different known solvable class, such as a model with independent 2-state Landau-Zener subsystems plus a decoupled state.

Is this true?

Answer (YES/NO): NO